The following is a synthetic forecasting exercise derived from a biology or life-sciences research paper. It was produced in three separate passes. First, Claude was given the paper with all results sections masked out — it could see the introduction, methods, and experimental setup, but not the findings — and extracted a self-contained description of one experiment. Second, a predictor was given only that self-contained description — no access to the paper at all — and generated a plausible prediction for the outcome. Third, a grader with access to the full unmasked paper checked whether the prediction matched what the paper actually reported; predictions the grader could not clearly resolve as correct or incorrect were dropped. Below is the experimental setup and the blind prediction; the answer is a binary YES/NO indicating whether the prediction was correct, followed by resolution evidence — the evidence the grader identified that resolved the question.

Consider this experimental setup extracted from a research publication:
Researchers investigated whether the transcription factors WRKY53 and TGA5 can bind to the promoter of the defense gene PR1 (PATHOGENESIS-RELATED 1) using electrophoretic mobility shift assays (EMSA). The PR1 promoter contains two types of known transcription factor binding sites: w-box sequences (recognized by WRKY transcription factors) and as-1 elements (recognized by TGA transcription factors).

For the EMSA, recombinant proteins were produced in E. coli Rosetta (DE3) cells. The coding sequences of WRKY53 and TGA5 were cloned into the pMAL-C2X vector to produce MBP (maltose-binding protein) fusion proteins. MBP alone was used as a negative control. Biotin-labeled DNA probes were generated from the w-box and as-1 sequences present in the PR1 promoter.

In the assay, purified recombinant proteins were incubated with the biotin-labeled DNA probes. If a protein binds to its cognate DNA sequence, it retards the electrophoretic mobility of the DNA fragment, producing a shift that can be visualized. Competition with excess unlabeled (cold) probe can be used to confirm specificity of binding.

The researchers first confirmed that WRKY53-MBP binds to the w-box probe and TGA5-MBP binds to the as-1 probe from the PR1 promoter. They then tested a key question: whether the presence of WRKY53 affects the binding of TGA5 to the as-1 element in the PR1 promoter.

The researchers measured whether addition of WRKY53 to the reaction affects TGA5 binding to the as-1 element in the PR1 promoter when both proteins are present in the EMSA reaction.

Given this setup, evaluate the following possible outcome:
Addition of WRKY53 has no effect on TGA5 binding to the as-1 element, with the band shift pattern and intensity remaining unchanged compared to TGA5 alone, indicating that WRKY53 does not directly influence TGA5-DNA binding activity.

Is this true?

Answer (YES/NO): NO